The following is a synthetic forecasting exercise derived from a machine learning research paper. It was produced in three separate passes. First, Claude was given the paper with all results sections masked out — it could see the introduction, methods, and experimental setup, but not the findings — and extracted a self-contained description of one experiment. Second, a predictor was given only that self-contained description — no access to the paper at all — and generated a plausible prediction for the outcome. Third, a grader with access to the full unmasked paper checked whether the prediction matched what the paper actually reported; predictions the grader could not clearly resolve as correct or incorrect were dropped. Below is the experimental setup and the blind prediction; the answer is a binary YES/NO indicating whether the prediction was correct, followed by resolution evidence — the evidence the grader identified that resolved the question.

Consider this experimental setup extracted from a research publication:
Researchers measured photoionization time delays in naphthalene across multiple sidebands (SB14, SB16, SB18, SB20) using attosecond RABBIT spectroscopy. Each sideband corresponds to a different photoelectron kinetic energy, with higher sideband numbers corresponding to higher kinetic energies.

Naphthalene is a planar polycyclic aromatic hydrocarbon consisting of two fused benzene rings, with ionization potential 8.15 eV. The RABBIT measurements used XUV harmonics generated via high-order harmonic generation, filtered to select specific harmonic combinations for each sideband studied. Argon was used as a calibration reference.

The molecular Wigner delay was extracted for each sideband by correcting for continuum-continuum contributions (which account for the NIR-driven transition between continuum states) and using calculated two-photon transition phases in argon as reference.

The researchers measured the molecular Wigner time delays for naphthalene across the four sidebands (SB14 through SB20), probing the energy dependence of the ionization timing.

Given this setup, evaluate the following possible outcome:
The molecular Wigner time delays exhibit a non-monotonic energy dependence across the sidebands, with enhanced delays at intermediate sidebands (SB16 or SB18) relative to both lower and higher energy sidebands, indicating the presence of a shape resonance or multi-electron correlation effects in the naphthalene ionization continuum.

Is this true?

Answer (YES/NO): NO